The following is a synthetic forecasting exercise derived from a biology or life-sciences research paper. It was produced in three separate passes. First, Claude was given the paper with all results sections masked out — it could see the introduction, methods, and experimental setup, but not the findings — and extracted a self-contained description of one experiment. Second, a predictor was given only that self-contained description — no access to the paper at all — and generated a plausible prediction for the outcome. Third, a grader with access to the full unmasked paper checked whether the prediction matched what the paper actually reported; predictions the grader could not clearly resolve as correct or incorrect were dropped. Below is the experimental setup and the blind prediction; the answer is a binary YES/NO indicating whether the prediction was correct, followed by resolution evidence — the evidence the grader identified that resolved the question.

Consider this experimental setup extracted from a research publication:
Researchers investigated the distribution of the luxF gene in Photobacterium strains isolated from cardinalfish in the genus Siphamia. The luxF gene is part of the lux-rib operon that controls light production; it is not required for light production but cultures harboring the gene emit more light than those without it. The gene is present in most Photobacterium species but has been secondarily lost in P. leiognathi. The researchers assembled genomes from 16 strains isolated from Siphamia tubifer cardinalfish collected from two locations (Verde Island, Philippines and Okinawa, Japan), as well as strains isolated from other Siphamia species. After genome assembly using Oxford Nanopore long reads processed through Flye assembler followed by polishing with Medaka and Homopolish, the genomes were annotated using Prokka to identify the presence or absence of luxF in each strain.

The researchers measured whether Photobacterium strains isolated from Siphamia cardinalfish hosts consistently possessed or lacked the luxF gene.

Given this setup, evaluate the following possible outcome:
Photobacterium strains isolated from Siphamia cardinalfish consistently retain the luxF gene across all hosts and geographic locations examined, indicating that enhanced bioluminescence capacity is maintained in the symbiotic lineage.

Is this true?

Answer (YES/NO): YES